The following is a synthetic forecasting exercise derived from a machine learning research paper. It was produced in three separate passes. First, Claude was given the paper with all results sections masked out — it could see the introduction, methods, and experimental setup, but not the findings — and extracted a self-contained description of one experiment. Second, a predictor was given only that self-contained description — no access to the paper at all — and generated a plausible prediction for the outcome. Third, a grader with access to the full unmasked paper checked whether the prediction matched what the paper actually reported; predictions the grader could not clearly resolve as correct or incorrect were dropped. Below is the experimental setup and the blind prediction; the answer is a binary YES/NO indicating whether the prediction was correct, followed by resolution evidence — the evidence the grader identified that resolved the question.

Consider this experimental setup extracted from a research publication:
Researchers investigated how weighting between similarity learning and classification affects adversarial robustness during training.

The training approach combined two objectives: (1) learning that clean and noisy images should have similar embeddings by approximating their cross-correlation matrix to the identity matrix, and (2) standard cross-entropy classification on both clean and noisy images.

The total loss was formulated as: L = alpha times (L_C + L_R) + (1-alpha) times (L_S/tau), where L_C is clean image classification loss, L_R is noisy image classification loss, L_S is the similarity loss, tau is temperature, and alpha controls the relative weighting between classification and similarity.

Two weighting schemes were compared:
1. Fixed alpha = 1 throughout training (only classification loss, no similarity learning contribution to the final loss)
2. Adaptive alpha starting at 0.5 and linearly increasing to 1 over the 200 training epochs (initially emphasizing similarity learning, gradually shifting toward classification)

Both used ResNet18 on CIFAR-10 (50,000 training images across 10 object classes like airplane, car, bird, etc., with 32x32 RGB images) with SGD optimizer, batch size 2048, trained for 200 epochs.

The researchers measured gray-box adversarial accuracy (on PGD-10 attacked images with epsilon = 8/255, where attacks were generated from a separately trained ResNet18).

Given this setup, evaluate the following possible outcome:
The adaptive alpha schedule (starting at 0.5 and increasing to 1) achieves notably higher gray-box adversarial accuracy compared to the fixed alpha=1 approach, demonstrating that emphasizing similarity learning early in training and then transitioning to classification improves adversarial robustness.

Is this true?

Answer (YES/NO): YES